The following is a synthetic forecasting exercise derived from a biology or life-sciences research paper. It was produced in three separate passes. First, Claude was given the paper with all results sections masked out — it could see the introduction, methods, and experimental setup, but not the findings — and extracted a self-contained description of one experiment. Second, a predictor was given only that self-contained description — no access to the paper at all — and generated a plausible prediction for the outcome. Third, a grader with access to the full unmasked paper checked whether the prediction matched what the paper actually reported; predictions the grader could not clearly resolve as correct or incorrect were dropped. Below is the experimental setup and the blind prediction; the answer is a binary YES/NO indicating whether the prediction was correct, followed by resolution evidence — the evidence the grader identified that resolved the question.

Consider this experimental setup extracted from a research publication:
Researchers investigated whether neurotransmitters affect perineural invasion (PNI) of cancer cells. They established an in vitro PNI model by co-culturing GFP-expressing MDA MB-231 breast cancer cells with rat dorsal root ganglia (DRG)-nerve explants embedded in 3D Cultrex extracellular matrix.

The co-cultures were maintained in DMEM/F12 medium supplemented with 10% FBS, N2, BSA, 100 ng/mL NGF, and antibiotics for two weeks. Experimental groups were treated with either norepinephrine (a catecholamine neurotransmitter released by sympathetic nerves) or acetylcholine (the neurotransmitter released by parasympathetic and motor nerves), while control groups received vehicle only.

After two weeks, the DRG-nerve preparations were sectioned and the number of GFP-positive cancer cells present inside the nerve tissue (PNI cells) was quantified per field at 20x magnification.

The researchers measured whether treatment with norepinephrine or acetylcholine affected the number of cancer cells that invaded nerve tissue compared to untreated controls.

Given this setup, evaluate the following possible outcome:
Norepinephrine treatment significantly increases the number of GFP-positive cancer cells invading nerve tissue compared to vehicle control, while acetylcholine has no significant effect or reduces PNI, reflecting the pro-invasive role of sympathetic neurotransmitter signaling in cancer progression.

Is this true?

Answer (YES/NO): NO